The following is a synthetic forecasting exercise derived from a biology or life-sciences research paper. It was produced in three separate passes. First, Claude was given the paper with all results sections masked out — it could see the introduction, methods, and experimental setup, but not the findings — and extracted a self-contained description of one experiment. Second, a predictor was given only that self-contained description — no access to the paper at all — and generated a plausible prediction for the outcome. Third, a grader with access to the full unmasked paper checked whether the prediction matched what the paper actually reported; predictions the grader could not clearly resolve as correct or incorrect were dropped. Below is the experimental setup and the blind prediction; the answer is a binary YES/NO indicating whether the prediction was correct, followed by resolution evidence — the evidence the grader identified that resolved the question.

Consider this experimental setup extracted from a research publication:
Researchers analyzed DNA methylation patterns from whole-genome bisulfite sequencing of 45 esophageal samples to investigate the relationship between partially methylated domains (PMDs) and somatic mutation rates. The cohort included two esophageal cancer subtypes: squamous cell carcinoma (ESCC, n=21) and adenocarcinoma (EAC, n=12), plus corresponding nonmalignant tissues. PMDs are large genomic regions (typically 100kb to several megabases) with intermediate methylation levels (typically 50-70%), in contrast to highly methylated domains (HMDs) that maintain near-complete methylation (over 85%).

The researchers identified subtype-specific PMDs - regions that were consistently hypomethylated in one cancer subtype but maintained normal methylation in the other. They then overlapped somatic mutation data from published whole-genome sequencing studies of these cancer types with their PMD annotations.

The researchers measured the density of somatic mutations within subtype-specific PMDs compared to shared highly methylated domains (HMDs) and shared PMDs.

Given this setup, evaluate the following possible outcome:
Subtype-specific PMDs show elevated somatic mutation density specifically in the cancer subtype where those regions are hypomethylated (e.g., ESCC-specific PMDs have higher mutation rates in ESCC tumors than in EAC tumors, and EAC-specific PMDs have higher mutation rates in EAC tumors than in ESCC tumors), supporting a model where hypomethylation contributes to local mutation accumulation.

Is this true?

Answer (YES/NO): YES